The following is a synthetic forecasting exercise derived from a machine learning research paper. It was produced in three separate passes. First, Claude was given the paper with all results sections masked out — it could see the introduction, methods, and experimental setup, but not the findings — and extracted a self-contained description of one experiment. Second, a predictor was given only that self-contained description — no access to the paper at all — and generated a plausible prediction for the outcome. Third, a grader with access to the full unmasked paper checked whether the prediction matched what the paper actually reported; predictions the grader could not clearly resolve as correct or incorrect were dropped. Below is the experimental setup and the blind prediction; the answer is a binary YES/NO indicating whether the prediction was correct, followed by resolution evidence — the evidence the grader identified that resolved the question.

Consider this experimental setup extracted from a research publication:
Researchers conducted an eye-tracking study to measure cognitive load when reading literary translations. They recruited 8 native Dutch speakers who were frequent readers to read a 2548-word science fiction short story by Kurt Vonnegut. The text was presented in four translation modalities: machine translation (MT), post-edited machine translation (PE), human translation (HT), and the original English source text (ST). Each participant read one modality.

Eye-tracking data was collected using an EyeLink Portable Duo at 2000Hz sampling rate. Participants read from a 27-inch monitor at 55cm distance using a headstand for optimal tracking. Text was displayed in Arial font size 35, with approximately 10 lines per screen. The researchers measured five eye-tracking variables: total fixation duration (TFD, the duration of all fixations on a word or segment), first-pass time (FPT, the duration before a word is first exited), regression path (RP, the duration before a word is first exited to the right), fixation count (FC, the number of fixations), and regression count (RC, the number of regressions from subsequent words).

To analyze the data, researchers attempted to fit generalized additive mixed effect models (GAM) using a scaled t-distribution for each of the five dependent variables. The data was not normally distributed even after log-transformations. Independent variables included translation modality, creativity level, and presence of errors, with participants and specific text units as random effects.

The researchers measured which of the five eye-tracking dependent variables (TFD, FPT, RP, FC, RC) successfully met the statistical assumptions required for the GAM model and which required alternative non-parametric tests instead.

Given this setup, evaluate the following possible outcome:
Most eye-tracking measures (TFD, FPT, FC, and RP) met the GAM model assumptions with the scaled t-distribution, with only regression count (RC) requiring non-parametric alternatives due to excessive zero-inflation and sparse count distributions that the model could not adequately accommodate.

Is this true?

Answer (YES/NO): NO